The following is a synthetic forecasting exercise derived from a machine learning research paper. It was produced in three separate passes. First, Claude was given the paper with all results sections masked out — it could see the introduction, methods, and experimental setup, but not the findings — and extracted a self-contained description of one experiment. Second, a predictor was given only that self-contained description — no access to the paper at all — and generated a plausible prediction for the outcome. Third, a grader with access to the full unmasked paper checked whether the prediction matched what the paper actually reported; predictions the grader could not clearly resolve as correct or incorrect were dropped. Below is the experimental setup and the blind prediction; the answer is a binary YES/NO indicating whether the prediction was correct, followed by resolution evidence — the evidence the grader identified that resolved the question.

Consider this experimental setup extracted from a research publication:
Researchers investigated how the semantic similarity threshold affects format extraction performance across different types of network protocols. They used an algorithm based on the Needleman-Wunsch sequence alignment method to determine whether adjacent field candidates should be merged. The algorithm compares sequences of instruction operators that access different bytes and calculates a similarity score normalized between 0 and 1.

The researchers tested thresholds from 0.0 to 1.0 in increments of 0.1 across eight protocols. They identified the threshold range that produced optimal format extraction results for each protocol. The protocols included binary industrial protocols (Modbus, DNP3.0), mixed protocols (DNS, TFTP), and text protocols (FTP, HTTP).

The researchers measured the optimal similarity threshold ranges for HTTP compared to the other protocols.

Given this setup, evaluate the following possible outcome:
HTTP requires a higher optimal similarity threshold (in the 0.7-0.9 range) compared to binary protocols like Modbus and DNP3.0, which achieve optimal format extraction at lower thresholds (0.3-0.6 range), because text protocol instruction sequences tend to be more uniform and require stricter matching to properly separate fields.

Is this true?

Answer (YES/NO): NO